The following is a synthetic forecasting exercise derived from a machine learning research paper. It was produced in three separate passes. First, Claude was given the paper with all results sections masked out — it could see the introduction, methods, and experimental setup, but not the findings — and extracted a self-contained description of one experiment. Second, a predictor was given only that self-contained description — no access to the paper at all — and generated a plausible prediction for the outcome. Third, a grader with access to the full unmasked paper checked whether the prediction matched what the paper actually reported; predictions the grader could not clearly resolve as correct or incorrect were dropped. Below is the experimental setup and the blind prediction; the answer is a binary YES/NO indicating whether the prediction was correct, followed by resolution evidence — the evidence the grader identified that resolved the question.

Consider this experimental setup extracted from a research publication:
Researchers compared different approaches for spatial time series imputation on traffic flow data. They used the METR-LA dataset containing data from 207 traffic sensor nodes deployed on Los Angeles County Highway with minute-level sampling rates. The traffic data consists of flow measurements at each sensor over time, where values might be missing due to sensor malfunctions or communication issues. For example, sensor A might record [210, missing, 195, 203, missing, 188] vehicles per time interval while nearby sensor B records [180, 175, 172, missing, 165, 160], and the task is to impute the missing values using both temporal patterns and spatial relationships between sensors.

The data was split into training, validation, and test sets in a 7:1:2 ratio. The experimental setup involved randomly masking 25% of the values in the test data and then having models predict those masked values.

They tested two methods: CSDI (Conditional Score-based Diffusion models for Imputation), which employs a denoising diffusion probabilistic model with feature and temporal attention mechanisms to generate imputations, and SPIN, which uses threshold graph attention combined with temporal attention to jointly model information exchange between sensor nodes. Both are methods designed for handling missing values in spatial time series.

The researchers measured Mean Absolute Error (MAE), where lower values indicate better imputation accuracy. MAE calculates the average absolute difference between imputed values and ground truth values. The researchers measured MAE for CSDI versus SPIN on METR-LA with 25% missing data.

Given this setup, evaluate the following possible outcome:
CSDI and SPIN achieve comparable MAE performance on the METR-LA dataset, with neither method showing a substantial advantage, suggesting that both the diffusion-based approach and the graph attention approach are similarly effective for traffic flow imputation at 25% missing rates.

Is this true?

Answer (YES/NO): NO